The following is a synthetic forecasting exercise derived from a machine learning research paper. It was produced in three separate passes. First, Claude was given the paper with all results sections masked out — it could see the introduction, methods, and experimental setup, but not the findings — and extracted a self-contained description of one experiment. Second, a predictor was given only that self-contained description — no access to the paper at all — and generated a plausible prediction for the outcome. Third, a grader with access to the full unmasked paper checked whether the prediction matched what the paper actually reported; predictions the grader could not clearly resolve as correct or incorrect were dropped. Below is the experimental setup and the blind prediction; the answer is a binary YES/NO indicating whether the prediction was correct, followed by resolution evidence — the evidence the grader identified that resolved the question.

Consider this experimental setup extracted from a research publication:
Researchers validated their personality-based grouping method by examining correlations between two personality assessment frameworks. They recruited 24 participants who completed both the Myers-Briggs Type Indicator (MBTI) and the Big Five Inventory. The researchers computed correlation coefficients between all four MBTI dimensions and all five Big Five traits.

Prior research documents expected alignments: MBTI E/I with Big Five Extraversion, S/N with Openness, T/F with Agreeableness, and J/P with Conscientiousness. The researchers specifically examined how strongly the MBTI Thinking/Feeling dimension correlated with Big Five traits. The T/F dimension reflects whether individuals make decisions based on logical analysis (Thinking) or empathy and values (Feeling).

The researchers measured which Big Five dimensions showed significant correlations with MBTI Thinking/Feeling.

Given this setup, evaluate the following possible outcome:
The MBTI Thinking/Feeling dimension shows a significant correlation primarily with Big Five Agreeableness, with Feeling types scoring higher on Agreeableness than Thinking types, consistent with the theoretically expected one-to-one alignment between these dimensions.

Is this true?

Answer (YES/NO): NO